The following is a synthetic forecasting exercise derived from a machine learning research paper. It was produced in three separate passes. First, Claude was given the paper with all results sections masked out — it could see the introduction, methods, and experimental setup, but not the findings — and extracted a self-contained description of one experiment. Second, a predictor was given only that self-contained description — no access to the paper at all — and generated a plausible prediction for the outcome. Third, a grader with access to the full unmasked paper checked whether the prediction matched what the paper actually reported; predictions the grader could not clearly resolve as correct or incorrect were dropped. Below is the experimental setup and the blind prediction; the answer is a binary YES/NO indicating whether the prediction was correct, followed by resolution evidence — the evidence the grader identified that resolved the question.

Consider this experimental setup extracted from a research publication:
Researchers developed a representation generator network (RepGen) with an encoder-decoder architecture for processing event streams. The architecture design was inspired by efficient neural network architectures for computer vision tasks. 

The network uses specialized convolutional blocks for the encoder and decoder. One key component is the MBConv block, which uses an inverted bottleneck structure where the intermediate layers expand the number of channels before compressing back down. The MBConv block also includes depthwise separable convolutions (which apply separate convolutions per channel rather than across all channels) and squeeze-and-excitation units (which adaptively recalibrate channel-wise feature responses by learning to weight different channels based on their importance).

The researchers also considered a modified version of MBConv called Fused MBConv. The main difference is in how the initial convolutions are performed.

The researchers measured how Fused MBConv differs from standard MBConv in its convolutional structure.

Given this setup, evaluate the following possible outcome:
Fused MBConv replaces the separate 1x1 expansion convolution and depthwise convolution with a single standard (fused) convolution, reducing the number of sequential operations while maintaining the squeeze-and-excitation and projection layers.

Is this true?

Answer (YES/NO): NO